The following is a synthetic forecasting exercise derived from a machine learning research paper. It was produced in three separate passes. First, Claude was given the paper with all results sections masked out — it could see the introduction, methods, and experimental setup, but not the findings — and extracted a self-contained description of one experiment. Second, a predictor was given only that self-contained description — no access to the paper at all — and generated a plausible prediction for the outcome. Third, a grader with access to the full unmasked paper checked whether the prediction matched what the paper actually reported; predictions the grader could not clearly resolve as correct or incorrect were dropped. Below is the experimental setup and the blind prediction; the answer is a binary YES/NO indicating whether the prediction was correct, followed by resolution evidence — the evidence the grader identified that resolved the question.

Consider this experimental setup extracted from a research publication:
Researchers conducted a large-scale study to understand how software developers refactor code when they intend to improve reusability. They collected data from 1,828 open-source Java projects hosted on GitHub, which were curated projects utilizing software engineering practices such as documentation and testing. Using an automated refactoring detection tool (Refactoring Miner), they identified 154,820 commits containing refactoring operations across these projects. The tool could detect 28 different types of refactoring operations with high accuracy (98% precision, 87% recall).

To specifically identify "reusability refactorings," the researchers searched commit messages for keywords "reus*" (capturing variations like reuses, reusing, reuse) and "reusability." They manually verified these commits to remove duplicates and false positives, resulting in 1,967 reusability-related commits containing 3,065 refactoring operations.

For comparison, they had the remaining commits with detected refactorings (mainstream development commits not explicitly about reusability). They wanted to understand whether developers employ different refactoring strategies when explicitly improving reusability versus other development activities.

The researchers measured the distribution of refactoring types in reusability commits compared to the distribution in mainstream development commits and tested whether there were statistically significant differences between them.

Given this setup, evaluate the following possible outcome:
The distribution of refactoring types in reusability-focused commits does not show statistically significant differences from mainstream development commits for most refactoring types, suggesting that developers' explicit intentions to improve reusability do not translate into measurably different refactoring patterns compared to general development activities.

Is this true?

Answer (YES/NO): NO